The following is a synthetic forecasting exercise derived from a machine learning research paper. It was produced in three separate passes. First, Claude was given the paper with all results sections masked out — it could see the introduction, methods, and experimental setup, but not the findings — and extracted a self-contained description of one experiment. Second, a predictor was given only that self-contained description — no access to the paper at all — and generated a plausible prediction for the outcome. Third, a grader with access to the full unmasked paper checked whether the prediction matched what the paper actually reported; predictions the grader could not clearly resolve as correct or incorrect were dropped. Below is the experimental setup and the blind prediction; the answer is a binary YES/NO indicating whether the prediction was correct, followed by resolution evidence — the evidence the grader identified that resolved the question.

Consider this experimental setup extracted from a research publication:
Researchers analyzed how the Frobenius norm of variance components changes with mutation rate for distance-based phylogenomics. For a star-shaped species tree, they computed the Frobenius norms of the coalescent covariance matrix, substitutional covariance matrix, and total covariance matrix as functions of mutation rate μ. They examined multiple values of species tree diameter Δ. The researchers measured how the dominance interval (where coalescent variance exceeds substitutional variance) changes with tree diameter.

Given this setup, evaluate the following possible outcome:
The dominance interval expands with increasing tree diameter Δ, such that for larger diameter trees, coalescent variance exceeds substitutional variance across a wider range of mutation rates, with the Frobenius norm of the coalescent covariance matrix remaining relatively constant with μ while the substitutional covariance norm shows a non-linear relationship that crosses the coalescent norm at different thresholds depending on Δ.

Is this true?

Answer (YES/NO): NO